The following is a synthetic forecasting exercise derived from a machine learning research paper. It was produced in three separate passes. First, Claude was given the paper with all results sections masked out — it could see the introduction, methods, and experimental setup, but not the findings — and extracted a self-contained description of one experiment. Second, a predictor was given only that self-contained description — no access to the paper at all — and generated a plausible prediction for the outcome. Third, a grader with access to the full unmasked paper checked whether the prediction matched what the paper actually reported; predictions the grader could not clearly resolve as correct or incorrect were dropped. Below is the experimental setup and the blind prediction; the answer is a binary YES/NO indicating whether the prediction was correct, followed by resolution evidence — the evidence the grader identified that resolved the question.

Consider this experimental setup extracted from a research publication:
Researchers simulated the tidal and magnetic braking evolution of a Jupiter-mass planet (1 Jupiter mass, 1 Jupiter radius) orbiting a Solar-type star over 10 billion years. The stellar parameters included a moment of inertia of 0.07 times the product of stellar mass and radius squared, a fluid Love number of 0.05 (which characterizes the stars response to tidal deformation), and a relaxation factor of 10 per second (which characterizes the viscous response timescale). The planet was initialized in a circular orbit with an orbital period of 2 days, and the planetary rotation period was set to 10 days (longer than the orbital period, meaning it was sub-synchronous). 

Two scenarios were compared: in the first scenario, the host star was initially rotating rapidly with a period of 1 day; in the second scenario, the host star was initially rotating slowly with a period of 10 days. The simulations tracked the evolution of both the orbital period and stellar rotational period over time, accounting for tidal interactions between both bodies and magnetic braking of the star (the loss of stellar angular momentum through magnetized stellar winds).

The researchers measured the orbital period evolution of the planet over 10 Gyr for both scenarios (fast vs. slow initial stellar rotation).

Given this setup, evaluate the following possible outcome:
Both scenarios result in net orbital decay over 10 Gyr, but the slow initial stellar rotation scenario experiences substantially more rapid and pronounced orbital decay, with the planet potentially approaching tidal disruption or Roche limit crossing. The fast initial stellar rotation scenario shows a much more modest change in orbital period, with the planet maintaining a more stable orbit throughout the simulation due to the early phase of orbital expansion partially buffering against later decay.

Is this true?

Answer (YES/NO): NO